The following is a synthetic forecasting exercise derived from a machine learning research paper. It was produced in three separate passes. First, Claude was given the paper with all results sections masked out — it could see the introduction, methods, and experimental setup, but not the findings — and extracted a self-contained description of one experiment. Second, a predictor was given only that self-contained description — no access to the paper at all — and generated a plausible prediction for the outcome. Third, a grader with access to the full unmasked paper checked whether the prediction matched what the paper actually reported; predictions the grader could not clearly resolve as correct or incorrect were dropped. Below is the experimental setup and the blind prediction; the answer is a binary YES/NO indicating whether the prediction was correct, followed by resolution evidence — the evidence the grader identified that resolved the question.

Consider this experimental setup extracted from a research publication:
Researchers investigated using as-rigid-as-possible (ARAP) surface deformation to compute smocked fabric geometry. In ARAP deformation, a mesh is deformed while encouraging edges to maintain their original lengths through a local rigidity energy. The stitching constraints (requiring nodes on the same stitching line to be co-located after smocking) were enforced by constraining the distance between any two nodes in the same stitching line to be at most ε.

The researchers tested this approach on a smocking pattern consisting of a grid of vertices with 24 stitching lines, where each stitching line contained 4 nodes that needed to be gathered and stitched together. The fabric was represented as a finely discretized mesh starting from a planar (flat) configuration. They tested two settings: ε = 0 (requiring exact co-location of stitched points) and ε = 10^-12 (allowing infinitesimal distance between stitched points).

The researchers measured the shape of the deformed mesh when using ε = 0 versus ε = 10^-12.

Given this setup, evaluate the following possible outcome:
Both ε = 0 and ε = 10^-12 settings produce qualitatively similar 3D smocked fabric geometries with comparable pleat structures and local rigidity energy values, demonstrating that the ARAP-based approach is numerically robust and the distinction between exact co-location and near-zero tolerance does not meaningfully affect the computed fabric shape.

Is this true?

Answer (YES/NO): NO